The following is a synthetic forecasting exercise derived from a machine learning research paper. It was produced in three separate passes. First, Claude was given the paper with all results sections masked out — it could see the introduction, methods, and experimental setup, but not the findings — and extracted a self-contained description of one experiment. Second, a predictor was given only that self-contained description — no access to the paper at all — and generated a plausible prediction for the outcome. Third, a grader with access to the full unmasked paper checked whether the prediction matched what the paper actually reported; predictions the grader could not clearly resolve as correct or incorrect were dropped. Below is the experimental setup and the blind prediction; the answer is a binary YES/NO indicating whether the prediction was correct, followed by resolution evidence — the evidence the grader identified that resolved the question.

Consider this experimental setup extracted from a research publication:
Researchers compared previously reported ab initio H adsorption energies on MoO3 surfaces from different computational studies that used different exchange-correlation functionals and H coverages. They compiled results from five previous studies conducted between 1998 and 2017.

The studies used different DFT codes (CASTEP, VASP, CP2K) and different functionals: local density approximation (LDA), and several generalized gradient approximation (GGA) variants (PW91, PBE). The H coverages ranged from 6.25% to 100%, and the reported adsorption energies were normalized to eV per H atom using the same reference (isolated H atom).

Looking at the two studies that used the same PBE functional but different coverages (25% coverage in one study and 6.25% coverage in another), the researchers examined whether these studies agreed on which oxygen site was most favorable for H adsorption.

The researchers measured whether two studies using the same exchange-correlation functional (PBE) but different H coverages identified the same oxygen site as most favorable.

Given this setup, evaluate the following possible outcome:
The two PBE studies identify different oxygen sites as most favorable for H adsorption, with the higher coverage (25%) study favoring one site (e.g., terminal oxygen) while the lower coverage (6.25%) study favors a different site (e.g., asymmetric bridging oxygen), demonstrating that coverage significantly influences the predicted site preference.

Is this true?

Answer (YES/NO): NO